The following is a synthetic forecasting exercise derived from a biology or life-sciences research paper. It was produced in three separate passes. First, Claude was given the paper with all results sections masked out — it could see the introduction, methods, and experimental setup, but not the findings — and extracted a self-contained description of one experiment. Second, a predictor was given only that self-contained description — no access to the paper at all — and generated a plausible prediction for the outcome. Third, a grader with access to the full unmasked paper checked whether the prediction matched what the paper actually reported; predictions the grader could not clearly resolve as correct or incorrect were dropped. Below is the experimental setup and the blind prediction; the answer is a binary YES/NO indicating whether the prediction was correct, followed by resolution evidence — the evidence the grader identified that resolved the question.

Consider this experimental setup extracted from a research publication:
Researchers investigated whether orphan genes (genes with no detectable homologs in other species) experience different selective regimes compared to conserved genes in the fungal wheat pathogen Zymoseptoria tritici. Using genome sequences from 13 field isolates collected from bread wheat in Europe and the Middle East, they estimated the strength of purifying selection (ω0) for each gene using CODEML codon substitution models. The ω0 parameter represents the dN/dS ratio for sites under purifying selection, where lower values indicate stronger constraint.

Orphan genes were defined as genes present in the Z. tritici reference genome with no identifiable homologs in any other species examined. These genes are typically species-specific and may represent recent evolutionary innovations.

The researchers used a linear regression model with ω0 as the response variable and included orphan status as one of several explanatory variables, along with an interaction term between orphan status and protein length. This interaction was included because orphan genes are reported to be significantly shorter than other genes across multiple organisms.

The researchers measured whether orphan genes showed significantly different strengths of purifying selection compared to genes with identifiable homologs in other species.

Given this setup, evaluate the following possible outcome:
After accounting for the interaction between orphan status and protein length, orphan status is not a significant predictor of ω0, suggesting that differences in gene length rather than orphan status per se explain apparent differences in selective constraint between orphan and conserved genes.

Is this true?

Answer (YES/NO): NO